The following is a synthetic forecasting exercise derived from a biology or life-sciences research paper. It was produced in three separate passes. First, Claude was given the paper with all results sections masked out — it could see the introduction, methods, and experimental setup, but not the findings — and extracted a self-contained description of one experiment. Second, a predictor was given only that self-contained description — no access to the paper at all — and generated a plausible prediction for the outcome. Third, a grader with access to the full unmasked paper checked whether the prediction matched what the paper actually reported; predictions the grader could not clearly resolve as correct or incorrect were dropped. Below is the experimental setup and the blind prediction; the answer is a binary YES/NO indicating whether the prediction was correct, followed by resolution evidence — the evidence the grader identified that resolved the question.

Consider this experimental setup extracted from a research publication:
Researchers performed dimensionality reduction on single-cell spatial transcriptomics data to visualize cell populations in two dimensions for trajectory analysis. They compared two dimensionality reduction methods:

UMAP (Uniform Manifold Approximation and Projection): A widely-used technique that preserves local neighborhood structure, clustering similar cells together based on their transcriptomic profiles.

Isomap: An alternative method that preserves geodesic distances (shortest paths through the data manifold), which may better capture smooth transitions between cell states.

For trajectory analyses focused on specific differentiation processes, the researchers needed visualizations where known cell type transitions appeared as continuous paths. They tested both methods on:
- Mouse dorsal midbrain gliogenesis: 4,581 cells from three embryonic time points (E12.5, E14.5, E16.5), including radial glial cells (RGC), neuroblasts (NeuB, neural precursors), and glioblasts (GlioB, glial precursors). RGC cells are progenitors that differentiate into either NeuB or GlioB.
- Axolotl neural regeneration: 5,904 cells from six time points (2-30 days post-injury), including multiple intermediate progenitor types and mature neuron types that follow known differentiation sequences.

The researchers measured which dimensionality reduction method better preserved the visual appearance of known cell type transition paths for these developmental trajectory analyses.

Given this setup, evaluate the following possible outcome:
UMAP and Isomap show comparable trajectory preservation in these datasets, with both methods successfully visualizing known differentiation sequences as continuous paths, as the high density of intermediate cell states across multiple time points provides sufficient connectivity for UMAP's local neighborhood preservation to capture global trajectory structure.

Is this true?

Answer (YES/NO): NO